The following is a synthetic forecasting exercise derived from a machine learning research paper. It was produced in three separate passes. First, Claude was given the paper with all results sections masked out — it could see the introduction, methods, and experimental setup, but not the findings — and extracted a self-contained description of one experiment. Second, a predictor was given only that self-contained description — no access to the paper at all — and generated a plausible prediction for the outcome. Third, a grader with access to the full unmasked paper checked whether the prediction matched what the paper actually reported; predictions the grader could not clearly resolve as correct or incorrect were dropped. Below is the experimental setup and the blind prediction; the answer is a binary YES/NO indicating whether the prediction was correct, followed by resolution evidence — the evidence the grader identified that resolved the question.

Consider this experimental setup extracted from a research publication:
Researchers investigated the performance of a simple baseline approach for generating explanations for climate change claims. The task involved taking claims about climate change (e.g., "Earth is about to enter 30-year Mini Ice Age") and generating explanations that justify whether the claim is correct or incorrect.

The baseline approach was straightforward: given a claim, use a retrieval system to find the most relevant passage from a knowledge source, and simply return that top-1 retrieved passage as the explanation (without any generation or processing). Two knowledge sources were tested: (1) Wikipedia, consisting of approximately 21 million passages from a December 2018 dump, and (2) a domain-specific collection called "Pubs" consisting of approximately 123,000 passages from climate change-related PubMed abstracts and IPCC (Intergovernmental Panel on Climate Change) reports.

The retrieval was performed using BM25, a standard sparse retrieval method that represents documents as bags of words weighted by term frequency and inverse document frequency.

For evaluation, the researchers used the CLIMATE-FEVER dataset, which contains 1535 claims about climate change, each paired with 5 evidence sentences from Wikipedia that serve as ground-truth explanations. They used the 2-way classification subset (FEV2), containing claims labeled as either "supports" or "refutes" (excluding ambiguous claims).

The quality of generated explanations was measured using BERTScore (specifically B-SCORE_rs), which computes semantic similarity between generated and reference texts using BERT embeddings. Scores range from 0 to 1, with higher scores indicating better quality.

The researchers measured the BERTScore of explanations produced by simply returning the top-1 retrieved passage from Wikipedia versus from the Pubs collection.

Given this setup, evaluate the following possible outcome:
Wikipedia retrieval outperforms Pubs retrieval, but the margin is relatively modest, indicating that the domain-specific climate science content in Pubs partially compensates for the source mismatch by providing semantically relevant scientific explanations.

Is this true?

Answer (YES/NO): YES